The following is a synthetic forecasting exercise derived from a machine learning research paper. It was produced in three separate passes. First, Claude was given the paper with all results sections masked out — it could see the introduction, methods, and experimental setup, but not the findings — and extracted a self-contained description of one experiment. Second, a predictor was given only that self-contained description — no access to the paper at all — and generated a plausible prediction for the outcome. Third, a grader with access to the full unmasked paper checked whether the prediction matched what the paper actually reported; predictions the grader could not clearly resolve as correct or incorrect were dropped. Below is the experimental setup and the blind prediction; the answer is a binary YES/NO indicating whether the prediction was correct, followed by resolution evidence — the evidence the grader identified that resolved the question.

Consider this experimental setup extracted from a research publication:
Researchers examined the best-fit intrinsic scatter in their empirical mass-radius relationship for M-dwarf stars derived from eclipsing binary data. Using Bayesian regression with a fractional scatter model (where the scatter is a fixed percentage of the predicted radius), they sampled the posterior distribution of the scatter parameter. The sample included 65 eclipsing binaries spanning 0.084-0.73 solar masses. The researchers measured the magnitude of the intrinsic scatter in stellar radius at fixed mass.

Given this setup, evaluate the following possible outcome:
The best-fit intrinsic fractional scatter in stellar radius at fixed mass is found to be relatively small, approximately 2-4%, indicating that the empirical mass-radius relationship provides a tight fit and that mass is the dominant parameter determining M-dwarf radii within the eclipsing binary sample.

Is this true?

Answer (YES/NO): YES